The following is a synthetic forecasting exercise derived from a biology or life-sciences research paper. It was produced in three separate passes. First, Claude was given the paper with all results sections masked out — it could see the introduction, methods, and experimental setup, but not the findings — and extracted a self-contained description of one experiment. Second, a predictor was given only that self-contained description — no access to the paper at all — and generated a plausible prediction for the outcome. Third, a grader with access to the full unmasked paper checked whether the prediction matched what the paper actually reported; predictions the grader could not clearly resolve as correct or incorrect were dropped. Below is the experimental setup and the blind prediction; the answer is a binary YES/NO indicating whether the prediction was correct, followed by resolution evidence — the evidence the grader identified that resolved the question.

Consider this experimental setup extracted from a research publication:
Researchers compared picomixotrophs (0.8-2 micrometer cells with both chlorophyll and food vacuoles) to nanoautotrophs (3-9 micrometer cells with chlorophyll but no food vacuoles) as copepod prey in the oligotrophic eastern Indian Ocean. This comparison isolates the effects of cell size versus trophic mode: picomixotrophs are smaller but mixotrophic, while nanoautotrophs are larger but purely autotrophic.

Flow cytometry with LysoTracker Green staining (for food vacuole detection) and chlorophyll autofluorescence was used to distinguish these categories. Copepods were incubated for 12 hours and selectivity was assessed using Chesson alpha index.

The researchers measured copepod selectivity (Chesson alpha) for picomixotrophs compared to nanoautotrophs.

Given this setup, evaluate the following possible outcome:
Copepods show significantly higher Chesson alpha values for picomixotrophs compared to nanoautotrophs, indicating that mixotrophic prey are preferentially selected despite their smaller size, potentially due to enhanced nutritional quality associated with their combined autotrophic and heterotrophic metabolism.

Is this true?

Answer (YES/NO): NO